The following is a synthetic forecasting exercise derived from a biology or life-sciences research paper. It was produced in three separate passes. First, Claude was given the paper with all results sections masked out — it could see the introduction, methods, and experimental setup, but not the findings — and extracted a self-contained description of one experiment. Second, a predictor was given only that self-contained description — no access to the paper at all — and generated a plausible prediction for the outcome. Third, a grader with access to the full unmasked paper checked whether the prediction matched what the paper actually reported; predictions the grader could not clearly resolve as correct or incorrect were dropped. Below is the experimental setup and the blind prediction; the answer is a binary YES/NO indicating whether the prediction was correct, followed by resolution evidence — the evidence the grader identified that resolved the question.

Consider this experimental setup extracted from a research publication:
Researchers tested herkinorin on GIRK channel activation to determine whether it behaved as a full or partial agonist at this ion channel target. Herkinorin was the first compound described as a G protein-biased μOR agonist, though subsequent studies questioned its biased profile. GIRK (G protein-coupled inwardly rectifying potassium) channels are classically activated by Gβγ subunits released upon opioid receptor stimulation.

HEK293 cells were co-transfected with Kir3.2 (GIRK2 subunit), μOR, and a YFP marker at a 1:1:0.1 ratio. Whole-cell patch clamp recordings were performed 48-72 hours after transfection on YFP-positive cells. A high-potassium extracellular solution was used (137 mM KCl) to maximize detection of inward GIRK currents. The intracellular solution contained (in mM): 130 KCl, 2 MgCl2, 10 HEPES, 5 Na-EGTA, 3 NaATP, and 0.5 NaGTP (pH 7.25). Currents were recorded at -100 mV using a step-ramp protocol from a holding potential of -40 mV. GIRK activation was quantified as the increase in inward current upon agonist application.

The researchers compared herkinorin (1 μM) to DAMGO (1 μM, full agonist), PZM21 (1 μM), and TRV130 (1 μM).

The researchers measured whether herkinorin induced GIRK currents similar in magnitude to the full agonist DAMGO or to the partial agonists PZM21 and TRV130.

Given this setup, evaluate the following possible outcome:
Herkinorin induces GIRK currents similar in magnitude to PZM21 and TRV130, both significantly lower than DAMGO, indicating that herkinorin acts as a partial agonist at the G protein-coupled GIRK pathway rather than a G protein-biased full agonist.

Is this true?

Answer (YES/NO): NO